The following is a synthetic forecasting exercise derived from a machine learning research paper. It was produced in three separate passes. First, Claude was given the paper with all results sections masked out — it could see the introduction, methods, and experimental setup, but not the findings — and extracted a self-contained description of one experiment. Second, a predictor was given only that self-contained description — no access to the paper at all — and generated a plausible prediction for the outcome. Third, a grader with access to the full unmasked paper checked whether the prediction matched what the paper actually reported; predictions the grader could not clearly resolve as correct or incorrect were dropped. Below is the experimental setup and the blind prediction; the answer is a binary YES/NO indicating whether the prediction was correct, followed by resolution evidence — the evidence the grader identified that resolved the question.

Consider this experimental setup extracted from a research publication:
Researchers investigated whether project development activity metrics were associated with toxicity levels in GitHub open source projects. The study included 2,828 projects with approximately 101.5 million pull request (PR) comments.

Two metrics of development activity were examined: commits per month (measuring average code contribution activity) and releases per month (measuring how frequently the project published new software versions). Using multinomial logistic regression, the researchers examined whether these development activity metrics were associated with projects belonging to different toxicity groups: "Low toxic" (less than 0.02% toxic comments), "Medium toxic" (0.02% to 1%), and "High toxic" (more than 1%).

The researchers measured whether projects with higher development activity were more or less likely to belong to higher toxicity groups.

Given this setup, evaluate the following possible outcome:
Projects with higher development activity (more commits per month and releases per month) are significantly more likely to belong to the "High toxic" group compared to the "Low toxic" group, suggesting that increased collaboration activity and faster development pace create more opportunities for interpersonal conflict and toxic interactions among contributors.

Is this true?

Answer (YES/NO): NO